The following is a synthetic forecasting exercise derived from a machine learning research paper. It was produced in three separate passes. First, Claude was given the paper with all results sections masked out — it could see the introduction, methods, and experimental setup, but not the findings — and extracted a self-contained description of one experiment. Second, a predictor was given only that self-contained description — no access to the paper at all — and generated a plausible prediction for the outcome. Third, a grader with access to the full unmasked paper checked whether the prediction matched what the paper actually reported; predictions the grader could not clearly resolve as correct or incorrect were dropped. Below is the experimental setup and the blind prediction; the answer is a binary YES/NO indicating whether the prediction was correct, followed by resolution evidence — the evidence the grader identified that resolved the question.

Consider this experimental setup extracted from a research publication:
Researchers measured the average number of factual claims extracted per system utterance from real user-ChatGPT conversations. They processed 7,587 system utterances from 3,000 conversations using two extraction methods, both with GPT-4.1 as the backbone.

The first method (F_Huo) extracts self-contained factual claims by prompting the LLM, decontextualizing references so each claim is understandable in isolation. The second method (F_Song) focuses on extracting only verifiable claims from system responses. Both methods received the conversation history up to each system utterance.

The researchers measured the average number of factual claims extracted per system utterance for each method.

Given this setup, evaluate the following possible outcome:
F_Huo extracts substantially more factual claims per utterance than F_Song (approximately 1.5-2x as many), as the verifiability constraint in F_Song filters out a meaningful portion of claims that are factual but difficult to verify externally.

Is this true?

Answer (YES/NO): NO